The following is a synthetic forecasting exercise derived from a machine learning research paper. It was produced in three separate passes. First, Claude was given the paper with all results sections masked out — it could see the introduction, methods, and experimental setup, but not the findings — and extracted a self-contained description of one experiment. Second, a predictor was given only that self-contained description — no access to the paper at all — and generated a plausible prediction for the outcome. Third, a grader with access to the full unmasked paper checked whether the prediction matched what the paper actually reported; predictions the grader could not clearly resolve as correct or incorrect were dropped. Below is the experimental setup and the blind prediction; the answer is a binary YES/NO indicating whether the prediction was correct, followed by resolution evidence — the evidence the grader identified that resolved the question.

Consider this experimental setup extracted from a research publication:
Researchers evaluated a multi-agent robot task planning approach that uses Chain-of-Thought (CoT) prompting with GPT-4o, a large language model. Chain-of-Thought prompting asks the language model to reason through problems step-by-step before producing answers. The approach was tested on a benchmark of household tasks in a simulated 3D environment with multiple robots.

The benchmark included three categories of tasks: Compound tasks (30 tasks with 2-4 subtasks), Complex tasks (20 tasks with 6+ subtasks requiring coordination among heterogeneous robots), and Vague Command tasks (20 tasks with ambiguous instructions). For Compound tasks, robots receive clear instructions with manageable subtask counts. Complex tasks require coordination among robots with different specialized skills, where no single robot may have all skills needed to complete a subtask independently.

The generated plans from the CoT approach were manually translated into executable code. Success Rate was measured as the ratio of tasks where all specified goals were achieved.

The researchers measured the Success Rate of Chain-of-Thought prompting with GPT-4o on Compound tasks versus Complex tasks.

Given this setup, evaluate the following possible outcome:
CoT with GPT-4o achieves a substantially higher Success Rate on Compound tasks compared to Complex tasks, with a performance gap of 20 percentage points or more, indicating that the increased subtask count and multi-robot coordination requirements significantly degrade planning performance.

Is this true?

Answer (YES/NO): YES